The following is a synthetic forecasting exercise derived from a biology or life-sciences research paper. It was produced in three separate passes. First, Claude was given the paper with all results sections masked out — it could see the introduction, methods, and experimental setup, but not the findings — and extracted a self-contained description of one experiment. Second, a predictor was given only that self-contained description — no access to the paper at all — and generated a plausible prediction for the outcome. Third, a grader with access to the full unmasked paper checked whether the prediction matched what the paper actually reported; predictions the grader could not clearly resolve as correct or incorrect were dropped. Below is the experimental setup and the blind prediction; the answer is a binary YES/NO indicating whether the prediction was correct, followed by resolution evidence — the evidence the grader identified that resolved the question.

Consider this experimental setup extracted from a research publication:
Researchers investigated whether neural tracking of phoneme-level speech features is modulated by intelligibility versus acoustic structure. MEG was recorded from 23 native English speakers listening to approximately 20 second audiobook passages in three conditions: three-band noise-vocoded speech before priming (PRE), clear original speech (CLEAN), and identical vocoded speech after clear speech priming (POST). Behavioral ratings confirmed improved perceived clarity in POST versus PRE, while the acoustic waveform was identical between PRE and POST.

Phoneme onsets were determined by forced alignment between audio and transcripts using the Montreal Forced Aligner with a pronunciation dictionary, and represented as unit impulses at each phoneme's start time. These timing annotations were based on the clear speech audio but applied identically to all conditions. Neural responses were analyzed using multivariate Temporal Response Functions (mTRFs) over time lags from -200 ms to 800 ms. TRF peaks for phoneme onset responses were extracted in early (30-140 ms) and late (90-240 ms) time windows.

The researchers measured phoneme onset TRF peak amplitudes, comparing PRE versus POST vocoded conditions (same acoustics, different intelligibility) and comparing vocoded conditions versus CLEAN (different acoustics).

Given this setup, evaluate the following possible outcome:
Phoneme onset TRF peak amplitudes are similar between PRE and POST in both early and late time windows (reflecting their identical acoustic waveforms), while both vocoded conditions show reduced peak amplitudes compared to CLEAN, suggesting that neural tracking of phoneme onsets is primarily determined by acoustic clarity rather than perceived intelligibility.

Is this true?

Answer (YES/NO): NO